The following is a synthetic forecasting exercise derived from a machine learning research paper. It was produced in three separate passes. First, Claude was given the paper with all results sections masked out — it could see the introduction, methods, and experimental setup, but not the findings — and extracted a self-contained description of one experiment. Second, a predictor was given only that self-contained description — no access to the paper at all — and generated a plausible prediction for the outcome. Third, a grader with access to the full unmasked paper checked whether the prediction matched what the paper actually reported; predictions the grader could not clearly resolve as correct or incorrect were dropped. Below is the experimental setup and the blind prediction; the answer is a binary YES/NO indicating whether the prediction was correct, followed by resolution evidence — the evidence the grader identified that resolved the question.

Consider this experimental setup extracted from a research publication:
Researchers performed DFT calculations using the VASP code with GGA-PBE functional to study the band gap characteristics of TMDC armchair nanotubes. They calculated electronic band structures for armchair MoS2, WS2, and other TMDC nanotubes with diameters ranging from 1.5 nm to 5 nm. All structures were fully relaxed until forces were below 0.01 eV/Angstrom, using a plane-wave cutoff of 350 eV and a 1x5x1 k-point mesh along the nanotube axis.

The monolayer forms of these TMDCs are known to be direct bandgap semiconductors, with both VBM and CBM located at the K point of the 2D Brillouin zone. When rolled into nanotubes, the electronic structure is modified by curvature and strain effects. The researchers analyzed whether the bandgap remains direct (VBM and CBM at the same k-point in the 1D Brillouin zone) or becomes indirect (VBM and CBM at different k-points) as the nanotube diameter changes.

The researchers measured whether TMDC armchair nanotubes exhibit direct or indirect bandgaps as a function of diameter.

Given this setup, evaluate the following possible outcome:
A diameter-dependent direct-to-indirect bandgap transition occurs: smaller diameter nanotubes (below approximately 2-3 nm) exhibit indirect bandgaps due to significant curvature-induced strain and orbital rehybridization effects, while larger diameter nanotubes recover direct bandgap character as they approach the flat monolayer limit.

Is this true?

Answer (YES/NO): NO